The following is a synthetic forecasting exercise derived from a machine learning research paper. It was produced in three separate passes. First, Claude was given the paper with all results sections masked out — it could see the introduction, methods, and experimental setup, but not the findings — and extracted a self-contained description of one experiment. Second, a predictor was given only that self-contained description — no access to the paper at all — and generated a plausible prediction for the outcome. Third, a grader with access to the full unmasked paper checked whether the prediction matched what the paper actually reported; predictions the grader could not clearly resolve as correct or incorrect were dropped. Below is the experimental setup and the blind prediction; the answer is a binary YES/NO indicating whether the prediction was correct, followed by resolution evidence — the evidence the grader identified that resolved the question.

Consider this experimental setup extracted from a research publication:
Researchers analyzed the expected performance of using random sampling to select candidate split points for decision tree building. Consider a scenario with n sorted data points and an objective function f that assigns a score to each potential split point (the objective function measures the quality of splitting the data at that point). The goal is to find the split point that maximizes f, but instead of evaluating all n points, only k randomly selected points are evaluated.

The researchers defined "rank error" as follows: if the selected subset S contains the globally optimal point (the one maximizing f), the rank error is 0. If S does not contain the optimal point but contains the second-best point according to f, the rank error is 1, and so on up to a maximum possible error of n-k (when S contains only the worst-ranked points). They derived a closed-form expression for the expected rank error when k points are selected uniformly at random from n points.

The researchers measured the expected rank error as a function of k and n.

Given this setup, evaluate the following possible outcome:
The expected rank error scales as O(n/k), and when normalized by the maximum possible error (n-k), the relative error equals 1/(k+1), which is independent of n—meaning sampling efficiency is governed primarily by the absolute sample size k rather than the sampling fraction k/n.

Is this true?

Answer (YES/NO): YES